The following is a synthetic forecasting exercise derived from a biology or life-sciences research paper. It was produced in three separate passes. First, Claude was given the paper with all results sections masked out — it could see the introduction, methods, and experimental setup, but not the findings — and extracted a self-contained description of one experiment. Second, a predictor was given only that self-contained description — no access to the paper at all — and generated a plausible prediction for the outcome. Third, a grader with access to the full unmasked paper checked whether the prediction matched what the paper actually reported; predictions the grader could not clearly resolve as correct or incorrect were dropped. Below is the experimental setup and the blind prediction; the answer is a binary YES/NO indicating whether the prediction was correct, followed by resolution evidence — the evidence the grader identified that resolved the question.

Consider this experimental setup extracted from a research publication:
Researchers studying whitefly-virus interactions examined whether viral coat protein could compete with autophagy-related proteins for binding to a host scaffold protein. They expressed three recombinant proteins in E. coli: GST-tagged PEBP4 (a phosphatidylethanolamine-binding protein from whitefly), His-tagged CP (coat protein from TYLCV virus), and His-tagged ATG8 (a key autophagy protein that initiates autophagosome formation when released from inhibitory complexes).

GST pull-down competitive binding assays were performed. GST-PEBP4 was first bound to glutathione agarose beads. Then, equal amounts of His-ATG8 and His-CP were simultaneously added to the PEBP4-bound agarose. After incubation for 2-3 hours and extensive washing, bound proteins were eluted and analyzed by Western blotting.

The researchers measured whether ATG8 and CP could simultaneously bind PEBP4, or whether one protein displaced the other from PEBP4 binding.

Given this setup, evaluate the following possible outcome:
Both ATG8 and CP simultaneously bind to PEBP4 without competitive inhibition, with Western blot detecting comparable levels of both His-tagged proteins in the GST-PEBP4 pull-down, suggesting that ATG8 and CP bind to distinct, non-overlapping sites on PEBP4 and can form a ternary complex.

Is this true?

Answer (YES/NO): NO